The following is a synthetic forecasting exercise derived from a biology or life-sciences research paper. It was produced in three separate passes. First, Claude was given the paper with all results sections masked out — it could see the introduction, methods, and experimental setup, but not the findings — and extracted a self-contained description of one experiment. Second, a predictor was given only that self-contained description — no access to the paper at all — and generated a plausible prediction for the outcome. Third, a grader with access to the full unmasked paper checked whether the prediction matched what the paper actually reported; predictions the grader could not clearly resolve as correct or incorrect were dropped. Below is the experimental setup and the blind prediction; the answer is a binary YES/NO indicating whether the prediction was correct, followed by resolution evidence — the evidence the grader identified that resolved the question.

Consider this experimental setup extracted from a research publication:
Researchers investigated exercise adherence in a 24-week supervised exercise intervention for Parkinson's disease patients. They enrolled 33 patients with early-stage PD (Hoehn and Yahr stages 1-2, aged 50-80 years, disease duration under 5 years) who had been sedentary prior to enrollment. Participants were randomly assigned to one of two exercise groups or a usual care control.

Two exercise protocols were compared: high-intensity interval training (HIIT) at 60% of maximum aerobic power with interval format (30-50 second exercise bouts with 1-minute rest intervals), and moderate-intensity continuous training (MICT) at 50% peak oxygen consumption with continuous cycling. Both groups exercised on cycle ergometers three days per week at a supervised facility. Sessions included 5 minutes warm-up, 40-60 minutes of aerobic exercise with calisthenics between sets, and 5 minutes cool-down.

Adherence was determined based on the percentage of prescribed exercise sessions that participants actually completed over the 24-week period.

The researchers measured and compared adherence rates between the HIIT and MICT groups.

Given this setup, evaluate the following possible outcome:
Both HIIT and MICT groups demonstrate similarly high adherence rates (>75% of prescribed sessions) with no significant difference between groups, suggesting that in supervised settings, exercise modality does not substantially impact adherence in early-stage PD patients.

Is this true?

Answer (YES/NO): YES